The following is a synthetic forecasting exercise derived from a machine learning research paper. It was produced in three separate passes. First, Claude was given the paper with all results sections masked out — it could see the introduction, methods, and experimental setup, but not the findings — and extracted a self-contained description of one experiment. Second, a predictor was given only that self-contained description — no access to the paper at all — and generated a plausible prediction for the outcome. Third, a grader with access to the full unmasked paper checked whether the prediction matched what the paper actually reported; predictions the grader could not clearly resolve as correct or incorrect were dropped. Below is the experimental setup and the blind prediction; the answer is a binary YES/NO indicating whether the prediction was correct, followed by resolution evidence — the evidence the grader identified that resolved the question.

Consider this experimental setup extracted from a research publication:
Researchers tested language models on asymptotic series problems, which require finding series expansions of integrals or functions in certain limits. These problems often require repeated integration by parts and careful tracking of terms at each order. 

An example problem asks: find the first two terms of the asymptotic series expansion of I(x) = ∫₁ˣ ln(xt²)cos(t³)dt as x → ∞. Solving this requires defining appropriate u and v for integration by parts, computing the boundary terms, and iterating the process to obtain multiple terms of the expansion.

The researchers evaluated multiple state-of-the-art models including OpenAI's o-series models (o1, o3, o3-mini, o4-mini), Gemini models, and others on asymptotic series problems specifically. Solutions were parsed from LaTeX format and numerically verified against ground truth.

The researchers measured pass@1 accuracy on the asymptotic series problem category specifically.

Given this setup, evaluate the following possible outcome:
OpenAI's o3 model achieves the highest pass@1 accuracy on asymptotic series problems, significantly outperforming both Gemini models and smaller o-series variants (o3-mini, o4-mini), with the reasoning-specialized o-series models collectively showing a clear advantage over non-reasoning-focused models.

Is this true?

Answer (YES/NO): NO